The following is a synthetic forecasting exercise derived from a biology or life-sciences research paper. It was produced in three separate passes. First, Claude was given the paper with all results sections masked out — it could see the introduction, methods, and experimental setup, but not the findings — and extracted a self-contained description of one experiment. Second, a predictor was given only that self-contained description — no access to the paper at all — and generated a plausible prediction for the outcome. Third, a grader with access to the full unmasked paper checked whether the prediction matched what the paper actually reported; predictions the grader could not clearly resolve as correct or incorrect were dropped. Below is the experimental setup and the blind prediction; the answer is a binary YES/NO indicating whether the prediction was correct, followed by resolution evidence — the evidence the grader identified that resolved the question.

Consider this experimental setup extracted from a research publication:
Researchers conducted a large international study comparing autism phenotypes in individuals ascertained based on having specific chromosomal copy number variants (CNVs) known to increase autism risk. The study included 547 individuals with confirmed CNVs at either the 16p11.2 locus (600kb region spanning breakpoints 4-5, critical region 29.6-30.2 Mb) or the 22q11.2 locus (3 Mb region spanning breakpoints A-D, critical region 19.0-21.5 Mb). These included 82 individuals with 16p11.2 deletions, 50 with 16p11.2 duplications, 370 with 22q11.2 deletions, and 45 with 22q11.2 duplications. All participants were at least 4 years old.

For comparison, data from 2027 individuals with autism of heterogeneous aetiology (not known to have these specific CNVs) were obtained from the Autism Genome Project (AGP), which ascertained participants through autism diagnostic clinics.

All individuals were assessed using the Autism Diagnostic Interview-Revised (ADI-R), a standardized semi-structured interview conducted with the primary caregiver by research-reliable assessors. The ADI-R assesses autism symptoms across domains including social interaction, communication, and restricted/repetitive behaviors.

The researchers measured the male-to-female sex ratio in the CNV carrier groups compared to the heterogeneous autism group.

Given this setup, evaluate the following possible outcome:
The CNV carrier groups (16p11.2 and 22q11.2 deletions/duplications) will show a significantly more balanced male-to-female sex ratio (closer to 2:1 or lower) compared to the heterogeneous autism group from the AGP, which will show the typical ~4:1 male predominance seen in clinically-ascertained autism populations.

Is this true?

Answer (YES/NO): NO